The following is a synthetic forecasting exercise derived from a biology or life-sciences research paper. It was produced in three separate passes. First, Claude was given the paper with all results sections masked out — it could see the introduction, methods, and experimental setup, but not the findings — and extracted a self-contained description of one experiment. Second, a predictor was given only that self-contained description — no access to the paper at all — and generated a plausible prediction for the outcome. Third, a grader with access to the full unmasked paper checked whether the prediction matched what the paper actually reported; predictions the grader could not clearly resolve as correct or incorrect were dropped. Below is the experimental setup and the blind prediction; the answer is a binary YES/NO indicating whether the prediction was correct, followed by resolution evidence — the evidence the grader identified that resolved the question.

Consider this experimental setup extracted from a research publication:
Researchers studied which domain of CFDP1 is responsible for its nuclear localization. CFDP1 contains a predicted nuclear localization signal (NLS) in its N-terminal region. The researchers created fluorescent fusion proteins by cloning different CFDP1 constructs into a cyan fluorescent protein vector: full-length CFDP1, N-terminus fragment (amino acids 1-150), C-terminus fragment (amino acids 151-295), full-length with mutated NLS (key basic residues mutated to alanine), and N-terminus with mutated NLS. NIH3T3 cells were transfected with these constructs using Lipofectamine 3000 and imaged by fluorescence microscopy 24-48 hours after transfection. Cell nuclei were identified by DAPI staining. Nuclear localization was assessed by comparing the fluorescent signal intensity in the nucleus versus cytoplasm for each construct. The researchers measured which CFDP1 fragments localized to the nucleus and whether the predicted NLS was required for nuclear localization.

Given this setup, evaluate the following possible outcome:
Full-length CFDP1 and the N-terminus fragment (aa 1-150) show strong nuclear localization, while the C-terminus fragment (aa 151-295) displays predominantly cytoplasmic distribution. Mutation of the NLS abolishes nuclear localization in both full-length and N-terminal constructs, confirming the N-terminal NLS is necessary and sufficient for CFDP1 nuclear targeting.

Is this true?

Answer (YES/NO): NO